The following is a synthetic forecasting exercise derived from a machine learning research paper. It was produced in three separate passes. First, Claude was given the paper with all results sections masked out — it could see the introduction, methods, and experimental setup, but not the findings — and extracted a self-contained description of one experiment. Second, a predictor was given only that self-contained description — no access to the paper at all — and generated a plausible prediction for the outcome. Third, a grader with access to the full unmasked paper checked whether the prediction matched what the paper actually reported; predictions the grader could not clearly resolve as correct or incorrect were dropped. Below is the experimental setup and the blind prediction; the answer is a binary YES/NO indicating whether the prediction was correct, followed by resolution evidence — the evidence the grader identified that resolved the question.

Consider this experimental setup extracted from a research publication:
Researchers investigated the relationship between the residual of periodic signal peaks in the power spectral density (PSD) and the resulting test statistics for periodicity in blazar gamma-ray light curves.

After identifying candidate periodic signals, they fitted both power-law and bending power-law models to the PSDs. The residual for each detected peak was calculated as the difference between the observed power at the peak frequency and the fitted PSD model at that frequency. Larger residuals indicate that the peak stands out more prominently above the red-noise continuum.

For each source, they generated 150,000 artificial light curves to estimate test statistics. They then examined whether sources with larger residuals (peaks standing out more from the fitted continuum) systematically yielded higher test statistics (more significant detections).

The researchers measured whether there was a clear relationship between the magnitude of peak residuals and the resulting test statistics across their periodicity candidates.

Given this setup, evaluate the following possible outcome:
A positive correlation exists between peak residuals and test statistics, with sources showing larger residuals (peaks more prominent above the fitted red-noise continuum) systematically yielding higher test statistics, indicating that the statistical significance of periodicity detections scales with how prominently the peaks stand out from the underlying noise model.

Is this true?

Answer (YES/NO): NO